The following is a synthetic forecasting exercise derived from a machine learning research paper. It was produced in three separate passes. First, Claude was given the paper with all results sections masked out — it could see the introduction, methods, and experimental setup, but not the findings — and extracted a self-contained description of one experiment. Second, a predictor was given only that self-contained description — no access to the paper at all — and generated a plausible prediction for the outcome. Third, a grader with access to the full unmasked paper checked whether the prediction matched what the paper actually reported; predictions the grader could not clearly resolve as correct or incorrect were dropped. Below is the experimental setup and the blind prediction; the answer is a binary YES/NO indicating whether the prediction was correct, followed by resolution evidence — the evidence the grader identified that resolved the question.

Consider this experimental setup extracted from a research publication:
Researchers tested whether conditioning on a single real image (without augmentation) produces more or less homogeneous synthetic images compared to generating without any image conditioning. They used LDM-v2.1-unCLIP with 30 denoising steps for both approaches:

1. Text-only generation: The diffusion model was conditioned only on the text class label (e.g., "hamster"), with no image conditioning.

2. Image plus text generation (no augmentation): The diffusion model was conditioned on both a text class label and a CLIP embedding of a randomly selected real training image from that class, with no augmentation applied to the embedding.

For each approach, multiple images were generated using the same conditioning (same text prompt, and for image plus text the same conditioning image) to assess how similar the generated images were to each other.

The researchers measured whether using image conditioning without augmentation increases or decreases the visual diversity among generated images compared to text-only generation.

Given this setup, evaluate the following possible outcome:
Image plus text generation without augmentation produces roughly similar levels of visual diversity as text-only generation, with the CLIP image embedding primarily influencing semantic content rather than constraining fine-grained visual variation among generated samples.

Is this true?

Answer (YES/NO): NO